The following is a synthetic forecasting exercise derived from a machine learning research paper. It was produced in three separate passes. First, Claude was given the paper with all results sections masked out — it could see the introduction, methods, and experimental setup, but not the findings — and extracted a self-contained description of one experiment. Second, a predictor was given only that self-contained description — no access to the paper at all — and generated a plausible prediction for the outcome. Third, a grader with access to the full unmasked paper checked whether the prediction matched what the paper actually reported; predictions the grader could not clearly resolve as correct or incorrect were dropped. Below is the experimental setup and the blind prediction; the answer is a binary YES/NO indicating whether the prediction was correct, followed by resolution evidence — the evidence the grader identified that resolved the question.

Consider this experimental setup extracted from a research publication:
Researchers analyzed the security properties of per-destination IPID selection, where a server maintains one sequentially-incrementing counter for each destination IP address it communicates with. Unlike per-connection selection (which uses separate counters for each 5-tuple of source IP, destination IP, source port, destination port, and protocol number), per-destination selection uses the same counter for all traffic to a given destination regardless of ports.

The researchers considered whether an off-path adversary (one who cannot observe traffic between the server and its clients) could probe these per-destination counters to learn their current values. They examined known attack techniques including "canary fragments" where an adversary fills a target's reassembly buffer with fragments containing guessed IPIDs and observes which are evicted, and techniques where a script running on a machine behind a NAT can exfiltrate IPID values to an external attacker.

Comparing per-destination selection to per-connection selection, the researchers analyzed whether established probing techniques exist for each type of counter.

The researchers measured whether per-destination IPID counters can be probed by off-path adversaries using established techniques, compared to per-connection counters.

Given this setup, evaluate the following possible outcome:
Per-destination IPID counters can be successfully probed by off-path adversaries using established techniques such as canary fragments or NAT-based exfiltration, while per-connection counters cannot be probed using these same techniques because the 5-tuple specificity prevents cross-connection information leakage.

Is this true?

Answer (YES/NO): YES